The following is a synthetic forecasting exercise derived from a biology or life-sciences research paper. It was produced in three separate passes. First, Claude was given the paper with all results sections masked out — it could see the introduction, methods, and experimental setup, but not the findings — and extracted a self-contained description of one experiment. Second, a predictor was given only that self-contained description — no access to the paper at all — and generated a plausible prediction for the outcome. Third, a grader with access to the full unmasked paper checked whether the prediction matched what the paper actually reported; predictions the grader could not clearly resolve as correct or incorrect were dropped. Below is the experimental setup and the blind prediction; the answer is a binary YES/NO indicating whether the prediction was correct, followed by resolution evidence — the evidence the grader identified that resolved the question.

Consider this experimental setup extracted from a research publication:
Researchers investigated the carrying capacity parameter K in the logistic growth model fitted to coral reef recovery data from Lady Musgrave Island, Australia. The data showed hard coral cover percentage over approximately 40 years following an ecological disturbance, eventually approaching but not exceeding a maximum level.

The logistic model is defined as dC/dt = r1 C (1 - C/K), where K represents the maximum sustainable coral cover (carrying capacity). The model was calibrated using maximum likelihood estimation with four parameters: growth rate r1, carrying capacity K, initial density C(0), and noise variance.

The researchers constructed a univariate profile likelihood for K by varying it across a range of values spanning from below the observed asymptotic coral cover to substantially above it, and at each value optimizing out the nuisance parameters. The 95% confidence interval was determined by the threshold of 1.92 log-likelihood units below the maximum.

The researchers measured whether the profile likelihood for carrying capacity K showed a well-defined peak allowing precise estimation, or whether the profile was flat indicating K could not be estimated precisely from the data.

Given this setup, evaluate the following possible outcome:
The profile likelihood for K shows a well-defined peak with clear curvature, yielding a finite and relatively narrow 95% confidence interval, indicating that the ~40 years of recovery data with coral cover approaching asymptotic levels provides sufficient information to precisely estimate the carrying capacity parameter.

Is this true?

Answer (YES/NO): YES